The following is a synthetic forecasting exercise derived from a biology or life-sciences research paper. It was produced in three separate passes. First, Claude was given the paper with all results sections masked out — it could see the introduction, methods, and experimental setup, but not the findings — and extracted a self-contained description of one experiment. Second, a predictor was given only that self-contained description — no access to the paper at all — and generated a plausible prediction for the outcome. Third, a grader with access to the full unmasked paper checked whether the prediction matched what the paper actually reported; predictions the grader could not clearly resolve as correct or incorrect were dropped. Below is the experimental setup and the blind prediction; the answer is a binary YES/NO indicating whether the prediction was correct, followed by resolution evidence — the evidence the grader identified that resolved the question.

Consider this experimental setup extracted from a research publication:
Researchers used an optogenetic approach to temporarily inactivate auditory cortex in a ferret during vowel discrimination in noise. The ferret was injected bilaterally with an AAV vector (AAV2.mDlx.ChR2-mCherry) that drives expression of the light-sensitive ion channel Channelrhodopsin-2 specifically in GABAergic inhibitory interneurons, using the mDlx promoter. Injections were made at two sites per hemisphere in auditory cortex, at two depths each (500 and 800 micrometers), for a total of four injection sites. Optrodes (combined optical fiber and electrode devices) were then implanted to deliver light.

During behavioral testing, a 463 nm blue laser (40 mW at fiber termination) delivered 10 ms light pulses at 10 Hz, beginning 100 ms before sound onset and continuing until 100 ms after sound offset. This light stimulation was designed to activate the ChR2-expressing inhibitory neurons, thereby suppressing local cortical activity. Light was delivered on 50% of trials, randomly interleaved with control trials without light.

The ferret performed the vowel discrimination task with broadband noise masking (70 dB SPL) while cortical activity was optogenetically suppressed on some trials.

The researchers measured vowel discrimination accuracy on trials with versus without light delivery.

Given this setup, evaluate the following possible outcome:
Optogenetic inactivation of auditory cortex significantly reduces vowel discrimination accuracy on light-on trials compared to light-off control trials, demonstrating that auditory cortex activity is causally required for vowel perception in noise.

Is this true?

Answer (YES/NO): YES